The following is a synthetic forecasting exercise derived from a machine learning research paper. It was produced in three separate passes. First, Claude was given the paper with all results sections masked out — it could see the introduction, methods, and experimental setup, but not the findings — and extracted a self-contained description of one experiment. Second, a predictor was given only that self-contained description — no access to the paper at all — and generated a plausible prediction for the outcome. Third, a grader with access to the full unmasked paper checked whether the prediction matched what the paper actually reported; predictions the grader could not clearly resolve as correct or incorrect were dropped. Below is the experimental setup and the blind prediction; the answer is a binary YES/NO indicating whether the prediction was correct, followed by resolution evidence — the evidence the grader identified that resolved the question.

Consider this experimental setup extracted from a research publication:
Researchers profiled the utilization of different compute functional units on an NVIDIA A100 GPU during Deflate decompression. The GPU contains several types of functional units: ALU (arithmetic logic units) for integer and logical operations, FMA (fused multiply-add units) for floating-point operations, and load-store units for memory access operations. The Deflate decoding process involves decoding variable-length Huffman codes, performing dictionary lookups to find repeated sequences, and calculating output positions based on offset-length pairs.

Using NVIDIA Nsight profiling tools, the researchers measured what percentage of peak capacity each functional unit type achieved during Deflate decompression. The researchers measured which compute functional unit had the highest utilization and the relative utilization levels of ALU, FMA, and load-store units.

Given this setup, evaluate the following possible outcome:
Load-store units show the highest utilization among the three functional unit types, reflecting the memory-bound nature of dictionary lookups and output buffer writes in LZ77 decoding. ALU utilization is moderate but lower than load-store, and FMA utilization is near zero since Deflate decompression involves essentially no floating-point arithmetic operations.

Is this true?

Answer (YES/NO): NO